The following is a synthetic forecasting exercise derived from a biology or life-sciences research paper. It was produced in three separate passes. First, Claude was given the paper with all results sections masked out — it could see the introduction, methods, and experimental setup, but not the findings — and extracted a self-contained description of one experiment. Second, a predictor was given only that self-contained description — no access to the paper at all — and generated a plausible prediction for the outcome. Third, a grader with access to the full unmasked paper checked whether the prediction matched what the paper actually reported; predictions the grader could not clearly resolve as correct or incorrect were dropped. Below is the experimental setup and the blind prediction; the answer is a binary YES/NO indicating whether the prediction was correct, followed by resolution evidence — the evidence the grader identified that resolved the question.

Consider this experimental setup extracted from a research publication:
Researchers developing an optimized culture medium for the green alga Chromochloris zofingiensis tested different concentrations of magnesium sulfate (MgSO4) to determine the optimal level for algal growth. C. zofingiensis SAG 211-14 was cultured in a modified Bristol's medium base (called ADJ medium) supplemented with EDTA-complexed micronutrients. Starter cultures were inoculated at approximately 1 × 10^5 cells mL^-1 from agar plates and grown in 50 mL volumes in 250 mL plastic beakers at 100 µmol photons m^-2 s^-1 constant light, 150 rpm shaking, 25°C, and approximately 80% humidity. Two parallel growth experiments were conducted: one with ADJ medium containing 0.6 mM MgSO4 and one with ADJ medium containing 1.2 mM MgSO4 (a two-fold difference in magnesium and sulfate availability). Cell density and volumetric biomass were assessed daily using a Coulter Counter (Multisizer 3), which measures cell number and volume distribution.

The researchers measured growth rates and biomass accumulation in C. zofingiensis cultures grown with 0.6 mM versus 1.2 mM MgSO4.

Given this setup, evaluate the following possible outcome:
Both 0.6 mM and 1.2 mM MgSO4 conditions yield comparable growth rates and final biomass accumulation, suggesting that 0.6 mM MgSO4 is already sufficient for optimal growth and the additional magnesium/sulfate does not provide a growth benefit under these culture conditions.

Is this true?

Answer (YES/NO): YES